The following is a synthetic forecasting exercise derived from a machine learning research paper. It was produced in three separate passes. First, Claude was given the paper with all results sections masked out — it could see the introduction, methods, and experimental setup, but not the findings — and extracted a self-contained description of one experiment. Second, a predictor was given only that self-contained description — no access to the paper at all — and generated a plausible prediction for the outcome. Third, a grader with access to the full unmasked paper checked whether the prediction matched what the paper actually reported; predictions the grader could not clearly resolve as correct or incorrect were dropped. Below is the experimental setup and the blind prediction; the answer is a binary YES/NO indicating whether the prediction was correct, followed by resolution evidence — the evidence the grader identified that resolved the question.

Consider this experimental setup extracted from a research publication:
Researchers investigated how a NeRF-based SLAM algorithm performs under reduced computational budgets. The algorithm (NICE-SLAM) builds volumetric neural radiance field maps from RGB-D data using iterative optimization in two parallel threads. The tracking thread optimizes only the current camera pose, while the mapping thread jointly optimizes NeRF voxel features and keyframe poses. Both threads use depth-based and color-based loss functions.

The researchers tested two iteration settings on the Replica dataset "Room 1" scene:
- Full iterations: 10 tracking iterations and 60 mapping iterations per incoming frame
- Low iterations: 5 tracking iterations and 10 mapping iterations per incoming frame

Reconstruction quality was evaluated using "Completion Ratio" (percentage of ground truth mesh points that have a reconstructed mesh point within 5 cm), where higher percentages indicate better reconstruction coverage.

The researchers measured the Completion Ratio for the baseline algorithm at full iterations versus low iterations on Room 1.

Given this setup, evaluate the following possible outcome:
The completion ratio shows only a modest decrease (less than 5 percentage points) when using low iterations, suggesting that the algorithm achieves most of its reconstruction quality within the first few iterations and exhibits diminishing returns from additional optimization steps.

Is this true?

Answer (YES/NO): NO